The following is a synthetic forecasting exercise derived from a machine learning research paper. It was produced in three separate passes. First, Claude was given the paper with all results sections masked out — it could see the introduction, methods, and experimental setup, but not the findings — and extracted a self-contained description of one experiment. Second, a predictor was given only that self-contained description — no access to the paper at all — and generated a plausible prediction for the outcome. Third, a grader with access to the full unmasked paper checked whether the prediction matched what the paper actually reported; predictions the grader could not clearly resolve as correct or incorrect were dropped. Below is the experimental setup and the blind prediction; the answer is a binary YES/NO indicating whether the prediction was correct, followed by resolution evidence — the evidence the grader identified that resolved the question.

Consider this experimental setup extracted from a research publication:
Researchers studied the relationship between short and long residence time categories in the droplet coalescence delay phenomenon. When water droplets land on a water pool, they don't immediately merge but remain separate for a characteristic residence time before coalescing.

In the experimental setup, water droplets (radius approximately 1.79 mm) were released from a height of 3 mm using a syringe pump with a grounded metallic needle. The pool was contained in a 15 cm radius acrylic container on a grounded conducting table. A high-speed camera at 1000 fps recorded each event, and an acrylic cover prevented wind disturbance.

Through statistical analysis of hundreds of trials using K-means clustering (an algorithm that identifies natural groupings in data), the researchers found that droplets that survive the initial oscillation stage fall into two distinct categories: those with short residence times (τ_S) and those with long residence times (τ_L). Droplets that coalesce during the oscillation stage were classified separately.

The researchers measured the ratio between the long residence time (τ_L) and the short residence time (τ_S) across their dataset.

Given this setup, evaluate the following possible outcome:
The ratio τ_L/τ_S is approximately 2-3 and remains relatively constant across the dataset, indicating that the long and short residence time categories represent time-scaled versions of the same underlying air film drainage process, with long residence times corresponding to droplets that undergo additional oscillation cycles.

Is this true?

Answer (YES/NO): NO